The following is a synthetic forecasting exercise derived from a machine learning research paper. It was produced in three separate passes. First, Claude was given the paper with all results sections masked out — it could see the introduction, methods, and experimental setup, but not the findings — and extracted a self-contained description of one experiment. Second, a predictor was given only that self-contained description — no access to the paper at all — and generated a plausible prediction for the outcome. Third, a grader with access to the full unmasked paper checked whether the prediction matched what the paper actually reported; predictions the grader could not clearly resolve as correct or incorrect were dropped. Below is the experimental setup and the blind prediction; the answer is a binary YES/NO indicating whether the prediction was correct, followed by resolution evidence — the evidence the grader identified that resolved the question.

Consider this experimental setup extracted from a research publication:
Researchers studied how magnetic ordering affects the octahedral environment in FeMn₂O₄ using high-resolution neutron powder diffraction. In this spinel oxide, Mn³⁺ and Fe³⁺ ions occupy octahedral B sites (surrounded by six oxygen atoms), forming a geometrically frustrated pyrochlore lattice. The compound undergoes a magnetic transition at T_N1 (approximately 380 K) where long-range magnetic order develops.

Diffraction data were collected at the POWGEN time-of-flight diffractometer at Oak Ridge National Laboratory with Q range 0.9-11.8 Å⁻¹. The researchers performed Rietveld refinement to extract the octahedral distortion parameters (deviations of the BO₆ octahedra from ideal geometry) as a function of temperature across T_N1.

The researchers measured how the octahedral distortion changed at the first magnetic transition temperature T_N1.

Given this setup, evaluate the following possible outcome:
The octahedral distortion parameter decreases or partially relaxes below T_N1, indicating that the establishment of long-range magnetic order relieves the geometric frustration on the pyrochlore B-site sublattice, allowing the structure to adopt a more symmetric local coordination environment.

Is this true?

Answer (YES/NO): NO